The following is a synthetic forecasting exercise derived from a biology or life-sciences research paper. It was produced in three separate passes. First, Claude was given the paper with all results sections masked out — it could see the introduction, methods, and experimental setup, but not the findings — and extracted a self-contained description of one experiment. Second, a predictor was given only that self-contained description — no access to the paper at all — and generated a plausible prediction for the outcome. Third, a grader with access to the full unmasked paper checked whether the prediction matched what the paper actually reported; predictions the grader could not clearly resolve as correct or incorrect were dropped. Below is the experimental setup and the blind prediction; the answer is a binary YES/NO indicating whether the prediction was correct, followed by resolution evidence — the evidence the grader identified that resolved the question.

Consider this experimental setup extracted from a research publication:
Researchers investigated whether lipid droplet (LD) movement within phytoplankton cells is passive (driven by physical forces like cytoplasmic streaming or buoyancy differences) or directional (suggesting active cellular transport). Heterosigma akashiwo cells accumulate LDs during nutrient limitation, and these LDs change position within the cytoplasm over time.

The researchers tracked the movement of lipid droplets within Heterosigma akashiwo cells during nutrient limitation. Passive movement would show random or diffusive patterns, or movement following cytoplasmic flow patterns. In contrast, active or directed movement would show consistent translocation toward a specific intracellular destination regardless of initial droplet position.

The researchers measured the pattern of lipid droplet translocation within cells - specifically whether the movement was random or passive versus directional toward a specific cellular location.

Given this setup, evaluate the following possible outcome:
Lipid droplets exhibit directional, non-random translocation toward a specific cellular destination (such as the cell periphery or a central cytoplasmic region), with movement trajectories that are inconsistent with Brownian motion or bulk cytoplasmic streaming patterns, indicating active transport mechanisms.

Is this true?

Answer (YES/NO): YES